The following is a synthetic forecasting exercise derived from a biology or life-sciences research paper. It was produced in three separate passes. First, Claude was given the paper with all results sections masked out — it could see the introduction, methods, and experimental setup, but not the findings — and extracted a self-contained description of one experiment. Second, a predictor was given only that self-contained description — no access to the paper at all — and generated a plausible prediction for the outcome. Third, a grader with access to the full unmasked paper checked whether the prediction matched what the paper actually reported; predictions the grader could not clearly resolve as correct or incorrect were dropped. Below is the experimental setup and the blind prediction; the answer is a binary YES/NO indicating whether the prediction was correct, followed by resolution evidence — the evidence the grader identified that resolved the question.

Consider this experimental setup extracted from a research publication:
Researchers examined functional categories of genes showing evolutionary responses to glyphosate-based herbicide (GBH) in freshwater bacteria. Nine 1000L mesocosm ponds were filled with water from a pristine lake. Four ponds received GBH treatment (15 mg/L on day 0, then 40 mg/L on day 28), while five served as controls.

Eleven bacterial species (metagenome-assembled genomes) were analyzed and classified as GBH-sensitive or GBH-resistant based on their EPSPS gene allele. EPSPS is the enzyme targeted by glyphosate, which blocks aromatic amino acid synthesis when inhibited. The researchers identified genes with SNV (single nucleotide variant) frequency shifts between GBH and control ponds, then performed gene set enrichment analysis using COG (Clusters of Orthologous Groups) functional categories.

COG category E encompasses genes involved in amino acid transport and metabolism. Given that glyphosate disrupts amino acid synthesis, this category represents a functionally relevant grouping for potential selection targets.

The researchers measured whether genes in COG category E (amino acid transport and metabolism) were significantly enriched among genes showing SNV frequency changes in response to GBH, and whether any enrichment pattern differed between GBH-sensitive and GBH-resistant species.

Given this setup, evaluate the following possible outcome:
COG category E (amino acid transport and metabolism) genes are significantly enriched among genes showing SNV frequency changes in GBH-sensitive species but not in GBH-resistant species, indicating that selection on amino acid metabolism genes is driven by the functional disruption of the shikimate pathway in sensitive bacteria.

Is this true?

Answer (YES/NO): YES